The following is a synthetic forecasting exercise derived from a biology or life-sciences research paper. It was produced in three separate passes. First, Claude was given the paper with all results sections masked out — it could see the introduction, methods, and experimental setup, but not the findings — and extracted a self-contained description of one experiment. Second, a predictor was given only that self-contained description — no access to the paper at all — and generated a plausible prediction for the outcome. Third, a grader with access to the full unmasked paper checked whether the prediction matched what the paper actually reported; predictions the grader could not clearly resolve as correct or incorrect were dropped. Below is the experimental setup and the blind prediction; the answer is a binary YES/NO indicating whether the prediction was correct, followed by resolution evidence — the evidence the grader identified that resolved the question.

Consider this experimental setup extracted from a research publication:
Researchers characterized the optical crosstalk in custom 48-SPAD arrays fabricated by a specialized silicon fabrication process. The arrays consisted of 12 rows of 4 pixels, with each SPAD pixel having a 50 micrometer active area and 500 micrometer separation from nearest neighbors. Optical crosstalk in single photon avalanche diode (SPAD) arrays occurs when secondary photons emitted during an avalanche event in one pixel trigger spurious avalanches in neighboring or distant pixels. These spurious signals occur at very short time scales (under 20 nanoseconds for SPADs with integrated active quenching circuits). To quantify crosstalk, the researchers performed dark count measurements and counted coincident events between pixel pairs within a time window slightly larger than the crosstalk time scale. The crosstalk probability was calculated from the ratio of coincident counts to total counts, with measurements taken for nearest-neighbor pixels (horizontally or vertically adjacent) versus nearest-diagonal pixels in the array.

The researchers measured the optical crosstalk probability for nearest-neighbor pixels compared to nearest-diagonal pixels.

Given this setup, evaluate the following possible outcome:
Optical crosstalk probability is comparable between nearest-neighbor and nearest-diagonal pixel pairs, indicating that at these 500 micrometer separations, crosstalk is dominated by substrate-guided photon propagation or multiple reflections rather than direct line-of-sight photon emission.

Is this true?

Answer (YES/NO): NO